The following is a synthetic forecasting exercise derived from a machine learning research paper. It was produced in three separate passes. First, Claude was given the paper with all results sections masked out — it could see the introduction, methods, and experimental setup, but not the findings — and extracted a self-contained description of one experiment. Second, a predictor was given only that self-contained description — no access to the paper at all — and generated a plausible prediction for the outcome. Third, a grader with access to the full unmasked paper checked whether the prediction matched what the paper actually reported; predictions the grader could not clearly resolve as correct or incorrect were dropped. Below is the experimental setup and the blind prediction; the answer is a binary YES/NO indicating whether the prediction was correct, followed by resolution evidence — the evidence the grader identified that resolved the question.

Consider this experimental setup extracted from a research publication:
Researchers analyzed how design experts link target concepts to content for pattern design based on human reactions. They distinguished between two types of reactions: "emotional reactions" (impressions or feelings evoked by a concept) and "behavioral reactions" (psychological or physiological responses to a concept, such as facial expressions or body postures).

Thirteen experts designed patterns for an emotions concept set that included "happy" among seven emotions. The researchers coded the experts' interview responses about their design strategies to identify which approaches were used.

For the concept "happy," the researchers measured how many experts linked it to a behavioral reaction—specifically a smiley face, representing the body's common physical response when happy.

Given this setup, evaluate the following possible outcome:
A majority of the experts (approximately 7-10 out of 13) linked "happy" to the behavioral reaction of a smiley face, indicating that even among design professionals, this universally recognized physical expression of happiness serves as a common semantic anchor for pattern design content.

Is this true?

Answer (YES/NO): YES